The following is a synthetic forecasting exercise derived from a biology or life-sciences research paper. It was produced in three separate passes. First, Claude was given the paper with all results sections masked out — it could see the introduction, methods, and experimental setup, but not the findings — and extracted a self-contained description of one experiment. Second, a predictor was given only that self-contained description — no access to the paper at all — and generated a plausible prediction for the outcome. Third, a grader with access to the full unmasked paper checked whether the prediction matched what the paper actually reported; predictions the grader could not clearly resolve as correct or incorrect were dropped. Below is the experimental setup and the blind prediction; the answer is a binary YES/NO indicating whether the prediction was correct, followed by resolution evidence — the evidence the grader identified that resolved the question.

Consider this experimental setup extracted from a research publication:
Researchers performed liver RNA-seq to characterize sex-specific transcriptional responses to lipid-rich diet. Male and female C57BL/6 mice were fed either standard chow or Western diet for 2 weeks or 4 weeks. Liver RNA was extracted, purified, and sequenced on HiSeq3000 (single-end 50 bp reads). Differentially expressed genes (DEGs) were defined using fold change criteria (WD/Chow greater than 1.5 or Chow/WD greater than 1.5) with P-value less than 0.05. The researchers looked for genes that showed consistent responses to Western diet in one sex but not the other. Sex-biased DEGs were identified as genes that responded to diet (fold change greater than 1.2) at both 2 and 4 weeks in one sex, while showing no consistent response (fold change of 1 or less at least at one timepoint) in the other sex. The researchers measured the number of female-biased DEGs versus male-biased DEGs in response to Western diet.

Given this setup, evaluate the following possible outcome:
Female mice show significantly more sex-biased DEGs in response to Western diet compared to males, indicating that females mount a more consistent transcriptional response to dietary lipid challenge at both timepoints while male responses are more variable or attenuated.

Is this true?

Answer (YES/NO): NO